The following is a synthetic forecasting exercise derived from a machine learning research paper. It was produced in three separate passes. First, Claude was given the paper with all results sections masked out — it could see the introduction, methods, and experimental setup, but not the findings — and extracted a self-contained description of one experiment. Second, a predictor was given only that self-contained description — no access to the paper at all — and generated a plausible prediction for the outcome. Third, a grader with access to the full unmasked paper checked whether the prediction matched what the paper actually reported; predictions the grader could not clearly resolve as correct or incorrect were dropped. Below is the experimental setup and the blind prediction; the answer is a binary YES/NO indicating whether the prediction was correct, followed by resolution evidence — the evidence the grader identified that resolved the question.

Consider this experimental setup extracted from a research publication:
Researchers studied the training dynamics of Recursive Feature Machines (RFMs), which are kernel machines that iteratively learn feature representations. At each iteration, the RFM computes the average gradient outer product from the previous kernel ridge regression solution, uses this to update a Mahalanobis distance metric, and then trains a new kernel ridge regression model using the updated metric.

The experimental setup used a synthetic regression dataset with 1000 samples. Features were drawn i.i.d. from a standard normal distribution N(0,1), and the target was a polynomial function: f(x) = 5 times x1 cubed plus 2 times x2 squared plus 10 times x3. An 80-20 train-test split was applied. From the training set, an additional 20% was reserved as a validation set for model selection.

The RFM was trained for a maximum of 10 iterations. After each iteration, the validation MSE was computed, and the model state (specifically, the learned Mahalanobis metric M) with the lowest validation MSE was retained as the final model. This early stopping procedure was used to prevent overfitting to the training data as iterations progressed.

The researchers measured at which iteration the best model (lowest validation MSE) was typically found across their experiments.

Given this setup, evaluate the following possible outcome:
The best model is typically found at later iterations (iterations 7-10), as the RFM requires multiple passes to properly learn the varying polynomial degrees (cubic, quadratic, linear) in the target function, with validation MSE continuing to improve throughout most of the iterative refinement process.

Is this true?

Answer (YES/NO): NO